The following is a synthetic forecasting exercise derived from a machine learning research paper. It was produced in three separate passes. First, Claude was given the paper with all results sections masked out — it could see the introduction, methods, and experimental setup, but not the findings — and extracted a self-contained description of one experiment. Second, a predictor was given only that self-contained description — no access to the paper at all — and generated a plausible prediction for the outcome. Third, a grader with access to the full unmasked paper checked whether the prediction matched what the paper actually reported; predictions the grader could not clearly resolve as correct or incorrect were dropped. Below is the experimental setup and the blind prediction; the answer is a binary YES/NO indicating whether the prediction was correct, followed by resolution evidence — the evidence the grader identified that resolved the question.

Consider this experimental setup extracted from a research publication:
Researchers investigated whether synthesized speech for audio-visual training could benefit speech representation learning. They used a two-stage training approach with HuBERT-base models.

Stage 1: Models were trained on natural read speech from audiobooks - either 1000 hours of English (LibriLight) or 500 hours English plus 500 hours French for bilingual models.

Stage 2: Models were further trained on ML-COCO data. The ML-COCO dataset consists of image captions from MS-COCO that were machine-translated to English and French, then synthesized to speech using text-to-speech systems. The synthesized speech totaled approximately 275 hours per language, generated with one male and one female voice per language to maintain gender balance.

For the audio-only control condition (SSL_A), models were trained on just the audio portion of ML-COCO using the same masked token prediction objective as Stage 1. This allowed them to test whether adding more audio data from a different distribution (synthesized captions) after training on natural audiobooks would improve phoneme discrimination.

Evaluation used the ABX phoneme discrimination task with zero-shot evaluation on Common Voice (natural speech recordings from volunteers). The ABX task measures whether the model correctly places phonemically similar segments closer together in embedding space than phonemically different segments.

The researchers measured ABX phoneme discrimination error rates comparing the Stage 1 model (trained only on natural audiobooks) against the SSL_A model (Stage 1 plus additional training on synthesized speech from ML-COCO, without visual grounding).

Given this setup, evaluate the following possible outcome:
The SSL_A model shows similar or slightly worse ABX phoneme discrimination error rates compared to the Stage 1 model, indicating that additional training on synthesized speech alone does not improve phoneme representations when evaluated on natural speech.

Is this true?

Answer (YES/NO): YES